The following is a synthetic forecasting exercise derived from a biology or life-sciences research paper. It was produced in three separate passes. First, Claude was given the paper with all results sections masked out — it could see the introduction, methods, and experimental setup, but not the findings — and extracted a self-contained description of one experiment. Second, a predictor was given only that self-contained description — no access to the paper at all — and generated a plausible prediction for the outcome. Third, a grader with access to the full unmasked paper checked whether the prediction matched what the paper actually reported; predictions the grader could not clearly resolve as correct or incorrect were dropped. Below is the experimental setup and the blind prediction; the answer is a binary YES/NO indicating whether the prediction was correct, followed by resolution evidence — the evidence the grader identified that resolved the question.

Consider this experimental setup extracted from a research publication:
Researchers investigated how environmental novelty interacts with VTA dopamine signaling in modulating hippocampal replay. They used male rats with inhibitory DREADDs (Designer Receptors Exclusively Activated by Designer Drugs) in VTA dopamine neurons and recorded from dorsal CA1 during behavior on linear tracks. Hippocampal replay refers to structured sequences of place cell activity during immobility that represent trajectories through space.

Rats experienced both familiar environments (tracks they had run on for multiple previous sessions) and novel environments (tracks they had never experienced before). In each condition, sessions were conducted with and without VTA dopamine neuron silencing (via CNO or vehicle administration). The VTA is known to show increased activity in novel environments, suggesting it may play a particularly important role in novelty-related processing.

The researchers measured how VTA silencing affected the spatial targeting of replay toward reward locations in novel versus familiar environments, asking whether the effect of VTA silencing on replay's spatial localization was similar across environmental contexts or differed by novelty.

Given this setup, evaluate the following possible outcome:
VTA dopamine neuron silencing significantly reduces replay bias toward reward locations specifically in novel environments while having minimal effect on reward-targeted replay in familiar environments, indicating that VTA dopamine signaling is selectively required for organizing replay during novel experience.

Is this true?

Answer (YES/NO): YES